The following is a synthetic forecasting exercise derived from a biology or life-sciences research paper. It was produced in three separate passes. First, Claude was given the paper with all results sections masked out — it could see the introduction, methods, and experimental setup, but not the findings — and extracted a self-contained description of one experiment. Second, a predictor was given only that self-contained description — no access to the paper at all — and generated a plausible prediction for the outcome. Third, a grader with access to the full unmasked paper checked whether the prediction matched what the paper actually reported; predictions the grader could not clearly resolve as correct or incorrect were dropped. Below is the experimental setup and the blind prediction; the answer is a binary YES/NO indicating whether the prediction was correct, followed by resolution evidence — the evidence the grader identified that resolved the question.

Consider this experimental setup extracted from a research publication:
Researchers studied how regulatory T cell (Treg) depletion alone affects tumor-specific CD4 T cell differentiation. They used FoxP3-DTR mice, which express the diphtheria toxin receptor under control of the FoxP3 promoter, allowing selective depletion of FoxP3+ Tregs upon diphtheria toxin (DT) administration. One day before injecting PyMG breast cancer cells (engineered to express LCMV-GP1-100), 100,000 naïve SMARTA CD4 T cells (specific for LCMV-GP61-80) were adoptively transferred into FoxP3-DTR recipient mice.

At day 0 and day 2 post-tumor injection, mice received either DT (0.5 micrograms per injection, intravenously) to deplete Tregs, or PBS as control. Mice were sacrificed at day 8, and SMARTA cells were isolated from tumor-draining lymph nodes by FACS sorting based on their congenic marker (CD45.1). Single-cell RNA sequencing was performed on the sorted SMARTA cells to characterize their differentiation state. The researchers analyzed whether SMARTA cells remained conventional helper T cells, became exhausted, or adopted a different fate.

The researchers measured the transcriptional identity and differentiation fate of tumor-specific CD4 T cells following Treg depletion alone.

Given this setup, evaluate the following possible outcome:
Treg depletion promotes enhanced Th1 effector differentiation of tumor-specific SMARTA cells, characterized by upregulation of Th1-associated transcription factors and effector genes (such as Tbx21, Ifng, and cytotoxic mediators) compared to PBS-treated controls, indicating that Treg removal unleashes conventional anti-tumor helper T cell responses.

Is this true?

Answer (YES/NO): NO